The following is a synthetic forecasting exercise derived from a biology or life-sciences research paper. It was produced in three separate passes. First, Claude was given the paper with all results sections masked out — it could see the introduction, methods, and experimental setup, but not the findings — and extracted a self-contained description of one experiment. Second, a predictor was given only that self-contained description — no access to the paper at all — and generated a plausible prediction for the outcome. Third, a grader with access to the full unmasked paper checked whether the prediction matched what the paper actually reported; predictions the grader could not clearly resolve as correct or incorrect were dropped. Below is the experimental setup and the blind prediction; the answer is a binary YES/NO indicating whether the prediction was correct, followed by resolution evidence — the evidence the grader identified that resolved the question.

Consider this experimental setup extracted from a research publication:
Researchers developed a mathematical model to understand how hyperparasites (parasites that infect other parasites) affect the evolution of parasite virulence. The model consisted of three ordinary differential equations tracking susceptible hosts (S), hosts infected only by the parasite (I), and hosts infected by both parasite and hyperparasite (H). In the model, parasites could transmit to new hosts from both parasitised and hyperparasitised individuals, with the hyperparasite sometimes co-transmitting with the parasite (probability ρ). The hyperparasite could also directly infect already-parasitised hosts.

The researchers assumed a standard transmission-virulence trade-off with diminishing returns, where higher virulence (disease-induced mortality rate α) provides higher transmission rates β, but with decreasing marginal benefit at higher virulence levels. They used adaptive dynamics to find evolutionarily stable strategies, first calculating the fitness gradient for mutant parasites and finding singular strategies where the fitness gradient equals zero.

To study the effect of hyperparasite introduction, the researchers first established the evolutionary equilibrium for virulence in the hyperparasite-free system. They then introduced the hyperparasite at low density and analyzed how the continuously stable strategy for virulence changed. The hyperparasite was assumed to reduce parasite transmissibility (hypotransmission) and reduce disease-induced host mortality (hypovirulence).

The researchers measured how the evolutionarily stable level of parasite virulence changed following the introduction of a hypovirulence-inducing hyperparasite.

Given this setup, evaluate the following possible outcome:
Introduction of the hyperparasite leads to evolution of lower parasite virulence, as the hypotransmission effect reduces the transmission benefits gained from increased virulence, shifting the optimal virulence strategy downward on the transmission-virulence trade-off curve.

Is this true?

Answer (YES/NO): NO